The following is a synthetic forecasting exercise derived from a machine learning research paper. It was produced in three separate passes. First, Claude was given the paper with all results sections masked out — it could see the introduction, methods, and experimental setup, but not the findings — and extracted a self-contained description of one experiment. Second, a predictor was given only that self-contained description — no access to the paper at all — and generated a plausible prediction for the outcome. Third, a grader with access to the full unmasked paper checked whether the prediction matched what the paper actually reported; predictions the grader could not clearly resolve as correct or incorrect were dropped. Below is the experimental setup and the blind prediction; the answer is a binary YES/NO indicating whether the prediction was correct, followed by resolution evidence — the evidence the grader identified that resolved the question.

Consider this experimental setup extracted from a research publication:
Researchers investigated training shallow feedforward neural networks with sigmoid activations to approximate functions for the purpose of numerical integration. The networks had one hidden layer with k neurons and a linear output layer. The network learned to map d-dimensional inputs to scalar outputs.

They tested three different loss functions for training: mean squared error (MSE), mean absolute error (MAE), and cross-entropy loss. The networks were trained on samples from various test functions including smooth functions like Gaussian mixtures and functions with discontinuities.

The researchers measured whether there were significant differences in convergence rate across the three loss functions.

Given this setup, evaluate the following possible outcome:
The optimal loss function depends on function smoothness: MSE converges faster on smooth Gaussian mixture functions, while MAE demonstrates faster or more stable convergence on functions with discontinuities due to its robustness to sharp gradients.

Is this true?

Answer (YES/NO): NO